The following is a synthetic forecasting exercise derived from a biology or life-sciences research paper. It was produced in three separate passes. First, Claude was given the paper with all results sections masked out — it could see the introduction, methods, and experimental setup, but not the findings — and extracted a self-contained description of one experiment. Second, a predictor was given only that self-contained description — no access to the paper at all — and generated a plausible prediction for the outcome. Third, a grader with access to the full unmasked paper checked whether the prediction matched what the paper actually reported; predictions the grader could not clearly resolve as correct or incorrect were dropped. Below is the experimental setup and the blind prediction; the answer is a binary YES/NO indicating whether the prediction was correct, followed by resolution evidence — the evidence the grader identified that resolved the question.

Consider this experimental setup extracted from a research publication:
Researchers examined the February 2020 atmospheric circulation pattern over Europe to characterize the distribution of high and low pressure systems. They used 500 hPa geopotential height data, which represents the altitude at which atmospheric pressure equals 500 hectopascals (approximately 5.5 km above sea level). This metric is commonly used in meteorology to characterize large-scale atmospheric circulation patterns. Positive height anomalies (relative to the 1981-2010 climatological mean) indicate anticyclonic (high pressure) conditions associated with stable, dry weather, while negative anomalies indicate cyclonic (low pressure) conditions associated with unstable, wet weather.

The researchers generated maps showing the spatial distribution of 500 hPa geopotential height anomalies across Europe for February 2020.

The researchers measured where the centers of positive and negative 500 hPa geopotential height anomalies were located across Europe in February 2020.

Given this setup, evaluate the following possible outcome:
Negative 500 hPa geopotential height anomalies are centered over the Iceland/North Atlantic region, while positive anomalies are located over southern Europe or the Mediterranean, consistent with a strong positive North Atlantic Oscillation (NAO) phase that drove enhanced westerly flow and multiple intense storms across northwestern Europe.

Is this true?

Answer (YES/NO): YES